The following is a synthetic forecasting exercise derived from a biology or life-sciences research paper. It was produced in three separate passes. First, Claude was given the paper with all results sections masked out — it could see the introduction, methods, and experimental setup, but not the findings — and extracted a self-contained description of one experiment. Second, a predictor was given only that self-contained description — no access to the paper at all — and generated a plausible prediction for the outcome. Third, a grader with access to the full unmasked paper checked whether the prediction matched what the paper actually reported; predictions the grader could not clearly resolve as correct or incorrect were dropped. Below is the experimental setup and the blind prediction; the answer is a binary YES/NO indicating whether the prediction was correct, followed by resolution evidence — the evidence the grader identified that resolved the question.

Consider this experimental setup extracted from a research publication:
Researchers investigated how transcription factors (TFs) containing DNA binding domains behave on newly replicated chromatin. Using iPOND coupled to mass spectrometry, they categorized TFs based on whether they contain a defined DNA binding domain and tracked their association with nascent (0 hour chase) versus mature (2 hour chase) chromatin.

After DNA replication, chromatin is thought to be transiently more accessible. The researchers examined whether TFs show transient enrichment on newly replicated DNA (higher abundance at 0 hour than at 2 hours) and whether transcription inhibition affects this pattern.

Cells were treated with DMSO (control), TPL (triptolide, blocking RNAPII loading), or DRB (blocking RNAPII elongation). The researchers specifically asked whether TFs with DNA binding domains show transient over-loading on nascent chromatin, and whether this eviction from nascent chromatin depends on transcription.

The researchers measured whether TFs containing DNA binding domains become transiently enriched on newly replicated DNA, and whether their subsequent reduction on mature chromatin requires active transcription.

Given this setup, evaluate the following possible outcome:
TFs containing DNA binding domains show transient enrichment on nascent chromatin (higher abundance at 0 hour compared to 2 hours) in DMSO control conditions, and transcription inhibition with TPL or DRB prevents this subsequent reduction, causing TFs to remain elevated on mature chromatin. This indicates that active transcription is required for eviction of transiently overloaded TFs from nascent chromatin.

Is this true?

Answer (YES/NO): NO